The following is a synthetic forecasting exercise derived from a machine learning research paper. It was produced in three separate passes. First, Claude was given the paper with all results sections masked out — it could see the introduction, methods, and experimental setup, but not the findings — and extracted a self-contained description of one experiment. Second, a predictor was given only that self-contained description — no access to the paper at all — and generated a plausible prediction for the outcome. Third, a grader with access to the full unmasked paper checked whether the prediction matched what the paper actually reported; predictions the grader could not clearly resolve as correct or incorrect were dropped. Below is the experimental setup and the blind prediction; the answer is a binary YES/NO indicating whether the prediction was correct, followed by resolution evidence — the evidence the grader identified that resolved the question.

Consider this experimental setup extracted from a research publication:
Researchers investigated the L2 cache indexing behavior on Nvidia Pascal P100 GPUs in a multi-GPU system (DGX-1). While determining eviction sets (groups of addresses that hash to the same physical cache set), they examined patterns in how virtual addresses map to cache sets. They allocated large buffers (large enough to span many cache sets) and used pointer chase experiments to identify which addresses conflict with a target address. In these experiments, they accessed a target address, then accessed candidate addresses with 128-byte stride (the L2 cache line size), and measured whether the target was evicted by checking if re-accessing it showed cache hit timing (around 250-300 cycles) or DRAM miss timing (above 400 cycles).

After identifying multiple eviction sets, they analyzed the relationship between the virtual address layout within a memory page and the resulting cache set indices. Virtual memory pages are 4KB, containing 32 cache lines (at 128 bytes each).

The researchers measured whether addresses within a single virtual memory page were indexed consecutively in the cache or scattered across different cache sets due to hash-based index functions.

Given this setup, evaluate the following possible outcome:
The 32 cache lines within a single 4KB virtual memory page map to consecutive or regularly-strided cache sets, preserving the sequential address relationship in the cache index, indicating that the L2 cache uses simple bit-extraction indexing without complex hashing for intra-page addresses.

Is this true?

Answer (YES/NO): YES